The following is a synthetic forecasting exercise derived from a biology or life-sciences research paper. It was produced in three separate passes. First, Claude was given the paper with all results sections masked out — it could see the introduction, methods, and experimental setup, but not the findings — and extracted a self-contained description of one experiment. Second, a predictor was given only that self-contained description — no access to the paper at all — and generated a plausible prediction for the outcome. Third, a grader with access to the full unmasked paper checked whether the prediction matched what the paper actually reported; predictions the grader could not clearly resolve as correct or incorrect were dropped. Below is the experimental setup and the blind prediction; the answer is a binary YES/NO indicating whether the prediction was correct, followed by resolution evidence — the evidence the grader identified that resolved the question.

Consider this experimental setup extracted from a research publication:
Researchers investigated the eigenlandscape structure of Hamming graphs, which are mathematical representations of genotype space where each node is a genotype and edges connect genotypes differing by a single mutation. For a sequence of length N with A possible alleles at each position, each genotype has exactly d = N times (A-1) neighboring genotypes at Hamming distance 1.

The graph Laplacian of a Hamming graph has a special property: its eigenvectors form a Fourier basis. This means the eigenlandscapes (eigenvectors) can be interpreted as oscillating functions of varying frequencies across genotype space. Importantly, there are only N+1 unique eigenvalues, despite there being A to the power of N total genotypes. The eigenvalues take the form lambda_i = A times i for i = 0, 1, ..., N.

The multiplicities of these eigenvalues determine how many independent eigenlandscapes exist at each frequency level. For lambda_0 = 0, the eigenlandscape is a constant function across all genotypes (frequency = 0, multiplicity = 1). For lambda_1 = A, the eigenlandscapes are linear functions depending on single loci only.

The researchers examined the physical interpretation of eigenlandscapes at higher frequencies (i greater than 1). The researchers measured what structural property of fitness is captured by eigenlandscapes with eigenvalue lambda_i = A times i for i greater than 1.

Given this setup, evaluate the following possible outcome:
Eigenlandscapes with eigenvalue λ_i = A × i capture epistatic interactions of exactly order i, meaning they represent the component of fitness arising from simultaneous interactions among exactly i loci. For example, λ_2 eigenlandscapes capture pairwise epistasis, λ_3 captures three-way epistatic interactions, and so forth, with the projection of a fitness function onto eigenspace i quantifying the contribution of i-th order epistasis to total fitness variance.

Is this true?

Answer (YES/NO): YES